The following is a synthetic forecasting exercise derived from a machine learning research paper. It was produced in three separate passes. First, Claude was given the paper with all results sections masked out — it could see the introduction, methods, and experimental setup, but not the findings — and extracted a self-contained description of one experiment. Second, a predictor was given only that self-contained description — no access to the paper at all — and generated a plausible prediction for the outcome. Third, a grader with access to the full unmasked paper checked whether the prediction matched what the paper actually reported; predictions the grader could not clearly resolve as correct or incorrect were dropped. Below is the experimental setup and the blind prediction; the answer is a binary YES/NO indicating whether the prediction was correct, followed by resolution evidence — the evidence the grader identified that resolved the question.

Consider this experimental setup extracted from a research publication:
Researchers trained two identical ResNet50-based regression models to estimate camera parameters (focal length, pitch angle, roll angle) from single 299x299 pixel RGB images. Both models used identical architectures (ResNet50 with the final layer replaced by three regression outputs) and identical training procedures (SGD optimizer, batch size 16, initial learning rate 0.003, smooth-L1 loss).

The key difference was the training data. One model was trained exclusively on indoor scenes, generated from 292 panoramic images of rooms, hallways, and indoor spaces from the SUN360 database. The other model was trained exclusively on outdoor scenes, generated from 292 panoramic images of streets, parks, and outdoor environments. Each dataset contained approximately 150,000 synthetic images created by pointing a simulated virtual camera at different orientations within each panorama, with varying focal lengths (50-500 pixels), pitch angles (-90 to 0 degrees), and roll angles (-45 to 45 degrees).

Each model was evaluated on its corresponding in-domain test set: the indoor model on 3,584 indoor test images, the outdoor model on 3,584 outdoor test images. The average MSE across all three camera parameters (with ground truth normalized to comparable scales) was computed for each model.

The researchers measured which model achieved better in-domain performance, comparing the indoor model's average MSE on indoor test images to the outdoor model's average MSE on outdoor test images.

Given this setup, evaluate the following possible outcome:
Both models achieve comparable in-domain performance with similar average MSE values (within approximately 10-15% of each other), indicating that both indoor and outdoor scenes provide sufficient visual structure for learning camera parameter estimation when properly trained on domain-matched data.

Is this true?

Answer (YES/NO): NO